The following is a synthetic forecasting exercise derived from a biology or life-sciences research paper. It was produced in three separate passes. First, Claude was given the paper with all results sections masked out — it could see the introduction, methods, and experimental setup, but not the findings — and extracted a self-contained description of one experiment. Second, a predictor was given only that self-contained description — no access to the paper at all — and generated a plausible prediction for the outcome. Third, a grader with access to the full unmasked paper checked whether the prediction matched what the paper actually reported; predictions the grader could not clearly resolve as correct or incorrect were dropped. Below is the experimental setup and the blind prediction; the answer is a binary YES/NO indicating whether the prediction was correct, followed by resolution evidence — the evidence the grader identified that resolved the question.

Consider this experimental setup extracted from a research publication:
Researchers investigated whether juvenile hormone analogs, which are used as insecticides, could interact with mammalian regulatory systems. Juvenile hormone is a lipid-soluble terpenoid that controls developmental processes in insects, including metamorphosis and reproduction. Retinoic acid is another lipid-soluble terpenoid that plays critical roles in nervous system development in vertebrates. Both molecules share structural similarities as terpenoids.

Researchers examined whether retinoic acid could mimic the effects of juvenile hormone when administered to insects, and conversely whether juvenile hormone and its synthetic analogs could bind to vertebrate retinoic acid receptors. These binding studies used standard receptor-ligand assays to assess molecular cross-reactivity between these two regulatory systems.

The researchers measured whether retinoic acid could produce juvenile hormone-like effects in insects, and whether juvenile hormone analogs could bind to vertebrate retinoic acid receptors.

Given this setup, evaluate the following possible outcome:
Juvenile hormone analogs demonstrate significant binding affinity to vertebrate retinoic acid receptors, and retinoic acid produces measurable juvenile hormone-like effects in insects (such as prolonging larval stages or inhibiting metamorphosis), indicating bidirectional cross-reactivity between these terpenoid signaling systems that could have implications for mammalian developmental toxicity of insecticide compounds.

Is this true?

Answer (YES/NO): YES